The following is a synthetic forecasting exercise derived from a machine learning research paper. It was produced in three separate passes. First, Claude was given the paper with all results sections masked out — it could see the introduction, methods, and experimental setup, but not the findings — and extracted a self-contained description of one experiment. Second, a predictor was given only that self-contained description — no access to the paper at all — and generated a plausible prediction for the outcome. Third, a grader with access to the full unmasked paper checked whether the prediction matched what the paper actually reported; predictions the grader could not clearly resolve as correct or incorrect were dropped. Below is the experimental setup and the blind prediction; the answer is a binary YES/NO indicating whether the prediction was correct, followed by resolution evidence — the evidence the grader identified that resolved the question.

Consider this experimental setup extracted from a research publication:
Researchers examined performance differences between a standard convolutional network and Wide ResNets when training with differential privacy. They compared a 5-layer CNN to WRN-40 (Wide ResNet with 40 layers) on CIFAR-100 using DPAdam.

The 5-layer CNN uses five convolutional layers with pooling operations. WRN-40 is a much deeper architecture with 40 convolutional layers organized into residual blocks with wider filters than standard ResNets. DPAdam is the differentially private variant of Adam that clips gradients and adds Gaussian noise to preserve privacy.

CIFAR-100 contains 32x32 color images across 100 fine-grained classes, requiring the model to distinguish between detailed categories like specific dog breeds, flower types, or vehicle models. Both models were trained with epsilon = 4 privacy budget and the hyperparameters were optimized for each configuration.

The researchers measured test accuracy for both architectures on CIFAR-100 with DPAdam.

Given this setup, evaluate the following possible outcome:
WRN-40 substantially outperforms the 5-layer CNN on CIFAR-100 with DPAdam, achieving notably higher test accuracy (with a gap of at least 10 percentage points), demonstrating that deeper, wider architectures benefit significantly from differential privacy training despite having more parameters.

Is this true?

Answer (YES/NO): NO